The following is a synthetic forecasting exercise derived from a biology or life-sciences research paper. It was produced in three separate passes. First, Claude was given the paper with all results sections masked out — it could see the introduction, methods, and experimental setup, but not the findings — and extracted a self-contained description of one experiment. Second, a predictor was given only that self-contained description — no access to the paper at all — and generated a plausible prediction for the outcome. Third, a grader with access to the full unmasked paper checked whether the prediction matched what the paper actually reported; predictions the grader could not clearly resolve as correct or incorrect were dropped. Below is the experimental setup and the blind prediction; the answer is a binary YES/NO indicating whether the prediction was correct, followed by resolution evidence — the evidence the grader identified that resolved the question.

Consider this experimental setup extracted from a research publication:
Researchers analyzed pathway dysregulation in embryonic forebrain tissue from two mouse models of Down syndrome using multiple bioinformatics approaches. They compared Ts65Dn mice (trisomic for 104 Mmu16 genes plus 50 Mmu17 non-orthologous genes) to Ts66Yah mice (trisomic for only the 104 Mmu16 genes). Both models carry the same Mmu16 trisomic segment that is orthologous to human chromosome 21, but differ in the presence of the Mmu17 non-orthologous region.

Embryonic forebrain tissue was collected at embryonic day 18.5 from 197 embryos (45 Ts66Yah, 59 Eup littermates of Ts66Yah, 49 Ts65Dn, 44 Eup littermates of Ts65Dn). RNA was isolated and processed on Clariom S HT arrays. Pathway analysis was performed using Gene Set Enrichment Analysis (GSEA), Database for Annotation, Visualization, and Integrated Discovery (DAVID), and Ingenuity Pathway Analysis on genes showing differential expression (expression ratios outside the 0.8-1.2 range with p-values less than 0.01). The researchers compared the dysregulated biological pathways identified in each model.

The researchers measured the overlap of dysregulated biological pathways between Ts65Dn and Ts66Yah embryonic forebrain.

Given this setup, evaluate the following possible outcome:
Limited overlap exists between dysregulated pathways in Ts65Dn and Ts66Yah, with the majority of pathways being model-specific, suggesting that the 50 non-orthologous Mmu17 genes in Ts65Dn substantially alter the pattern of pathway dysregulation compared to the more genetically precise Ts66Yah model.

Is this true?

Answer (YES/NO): YES